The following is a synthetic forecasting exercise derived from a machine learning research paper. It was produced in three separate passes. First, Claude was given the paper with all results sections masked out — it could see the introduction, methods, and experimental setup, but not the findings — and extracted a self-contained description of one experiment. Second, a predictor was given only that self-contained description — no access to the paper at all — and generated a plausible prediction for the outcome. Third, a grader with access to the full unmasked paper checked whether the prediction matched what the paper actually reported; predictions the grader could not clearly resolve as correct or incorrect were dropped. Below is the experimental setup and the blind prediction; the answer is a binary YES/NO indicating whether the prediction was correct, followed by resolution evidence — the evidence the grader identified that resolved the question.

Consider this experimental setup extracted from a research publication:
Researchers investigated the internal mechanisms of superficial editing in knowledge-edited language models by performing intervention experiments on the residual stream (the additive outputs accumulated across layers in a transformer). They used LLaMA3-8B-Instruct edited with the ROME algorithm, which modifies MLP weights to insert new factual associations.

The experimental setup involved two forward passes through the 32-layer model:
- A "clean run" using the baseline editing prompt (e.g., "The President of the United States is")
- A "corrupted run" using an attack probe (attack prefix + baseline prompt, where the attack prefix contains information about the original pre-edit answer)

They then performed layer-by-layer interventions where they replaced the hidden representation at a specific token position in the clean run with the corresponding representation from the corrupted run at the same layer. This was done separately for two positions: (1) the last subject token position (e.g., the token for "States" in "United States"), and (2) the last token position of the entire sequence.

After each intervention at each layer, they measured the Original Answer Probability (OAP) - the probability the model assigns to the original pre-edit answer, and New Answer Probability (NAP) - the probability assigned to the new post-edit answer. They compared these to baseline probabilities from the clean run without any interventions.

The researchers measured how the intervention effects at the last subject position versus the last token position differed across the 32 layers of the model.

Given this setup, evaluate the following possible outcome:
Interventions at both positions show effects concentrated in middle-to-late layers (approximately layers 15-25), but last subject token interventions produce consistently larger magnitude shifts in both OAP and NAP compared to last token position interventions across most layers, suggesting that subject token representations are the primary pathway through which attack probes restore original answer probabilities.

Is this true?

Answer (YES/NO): NO